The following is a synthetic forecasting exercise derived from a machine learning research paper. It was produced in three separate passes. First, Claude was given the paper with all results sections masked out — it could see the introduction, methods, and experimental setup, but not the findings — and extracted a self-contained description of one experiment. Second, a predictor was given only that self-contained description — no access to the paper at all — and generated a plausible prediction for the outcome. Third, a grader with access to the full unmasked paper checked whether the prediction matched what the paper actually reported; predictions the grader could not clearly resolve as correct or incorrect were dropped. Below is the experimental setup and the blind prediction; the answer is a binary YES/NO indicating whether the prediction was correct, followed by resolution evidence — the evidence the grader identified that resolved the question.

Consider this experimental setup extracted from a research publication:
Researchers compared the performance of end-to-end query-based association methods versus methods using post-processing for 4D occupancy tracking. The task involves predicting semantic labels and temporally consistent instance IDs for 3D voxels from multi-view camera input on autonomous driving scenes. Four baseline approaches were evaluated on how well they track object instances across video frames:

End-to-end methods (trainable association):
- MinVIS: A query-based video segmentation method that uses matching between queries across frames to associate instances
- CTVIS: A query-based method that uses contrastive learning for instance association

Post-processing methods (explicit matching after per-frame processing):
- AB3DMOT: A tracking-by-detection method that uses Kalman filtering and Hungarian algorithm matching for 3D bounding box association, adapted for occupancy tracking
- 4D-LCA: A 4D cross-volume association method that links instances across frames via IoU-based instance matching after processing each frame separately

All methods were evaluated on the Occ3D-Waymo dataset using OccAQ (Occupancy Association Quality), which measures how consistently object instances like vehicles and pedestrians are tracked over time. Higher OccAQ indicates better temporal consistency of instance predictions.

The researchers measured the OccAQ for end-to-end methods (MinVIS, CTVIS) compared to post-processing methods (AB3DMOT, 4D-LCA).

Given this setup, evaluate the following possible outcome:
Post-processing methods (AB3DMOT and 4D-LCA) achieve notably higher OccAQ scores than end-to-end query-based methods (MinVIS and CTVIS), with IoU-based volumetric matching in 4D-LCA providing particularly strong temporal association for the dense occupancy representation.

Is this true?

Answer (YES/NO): YES